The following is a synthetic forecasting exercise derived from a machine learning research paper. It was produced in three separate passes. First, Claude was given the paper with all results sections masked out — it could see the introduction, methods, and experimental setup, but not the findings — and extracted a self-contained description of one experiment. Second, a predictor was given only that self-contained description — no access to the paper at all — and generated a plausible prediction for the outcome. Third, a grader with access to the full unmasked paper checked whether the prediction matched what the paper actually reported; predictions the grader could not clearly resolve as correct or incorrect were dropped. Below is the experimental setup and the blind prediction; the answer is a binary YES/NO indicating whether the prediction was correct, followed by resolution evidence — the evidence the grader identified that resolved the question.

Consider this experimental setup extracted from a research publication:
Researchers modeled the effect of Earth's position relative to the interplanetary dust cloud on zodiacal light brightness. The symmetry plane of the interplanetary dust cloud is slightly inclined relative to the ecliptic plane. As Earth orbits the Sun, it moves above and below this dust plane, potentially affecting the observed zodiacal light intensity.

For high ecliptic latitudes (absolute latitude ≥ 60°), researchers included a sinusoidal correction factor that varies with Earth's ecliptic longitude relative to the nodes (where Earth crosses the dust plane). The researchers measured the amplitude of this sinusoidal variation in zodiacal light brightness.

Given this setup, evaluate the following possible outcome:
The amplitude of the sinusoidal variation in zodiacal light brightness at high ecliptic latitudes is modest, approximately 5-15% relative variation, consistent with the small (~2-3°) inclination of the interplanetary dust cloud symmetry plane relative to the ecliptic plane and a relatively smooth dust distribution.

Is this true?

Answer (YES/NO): YES